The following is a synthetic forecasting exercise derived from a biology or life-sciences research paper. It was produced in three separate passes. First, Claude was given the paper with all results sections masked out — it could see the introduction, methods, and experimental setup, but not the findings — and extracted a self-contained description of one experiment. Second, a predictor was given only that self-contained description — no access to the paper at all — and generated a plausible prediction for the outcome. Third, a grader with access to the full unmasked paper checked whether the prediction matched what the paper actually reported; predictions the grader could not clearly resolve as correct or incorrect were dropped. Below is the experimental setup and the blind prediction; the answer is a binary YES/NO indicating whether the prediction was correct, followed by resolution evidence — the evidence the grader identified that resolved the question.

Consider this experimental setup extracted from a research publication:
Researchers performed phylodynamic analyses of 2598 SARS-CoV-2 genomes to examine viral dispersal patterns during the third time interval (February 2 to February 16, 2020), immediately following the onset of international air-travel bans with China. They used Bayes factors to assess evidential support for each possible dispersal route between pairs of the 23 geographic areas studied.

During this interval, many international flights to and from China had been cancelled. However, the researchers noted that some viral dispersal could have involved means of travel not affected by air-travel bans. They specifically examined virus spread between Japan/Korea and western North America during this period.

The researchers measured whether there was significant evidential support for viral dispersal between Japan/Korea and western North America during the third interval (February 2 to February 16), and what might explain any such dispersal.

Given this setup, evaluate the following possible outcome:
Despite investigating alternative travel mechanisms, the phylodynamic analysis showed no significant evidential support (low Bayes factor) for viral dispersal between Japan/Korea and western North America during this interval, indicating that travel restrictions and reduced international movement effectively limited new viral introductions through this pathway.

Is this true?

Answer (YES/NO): NO